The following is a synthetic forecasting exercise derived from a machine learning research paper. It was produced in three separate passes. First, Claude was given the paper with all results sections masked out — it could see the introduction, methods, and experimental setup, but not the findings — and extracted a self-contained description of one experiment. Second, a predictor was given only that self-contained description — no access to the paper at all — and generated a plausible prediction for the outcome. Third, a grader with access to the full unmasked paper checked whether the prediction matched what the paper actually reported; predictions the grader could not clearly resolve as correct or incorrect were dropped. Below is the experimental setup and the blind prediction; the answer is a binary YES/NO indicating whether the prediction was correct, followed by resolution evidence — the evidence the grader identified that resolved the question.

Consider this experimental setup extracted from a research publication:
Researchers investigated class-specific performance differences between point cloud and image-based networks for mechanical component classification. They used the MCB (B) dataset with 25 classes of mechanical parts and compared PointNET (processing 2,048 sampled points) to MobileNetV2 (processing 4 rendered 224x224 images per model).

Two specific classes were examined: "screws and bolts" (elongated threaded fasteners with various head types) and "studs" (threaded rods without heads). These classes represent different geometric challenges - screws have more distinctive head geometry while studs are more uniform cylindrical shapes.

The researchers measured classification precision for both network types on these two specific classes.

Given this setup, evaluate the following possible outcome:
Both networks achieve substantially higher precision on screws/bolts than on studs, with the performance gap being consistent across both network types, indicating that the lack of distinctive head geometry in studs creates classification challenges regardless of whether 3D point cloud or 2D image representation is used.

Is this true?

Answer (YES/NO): NO